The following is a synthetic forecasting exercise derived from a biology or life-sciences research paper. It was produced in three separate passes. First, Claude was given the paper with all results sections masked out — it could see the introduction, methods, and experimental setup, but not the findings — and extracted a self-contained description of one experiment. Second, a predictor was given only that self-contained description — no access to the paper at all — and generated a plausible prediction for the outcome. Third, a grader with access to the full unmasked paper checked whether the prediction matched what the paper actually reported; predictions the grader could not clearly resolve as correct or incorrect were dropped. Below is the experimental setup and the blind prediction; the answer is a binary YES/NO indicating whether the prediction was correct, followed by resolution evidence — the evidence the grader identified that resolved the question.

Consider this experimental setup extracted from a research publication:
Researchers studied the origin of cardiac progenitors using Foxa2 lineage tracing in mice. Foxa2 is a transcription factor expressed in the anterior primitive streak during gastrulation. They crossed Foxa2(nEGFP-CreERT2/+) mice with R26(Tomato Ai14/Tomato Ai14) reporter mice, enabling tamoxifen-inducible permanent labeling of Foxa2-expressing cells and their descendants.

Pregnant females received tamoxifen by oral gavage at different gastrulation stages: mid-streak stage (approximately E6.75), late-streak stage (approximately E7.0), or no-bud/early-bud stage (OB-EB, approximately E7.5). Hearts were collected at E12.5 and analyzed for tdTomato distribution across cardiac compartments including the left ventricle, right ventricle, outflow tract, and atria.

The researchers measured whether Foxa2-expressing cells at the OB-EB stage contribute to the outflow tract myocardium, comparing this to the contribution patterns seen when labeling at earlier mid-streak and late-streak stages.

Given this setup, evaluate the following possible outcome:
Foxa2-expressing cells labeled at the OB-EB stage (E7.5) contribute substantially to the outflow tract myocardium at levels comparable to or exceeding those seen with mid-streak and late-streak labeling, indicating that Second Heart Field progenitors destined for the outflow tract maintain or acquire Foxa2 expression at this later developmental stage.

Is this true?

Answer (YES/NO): NO